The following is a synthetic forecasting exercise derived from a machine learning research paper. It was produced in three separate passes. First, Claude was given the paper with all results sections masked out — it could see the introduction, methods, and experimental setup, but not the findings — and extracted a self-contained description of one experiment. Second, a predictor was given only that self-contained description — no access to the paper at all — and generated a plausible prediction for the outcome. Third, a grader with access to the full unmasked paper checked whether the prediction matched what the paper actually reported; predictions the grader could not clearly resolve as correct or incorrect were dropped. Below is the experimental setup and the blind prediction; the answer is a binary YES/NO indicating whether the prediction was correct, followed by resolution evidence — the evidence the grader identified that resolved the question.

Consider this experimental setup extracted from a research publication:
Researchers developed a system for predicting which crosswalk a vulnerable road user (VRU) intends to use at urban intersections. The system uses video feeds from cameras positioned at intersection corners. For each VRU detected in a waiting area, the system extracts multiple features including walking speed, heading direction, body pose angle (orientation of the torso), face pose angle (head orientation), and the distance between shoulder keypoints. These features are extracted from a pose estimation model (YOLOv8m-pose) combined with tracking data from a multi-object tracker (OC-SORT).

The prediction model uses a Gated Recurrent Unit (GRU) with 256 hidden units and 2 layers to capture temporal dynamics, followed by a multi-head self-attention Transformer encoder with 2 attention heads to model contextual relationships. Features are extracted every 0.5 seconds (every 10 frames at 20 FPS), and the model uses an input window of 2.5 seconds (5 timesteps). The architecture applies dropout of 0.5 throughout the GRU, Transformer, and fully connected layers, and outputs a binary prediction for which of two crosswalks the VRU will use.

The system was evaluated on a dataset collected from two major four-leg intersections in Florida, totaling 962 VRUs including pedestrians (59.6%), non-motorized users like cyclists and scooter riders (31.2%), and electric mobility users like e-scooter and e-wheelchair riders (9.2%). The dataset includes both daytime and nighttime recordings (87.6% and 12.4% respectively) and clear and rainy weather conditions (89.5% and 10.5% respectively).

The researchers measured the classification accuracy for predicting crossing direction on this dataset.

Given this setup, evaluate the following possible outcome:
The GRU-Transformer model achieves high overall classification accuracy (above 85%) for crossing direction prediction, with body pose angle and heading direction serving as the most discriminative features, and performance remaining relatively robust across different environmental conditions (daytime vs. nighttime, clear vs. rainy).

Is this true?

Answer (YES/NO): NO